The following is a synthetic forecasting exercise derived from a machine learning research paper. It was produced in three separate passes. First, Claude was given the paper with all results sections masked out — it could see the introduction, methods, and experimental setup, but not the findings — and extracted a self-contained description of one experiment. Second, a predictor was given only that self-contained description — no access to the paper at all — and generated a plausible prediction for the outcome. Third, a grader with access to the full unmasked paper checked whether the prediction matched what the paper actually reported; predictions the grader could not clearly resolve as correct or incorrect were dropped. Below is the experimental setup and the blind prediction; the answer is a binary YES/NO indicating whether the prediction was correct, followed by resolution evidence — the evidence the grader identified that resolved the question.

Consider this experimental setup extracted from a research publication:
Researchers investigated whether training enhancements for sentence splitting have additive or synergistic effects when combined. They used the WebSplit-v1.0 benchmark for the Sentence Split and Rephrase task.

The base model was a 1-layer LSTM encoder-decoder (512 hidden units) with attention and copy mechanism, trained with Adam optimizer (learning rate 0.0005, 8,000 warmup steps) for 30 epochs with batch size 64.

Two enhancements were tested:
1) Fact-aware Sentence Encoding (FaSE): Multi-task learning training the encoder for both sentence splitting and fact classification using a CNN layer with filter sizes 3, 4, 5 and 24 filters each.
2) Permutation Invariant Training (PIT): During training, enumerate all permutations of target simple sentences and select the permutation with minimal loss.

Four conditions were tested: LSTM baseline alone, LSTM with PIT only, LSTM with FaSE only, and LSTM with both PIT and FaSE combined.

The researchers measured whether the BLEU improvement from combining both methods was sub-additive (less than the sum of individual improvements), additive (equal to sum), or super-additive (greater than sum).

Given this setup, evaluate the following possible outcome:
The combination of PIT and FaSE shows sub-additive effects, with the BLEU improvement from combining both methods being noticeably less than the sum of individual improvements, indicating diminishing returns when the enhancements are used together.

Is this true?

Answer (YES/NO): NO